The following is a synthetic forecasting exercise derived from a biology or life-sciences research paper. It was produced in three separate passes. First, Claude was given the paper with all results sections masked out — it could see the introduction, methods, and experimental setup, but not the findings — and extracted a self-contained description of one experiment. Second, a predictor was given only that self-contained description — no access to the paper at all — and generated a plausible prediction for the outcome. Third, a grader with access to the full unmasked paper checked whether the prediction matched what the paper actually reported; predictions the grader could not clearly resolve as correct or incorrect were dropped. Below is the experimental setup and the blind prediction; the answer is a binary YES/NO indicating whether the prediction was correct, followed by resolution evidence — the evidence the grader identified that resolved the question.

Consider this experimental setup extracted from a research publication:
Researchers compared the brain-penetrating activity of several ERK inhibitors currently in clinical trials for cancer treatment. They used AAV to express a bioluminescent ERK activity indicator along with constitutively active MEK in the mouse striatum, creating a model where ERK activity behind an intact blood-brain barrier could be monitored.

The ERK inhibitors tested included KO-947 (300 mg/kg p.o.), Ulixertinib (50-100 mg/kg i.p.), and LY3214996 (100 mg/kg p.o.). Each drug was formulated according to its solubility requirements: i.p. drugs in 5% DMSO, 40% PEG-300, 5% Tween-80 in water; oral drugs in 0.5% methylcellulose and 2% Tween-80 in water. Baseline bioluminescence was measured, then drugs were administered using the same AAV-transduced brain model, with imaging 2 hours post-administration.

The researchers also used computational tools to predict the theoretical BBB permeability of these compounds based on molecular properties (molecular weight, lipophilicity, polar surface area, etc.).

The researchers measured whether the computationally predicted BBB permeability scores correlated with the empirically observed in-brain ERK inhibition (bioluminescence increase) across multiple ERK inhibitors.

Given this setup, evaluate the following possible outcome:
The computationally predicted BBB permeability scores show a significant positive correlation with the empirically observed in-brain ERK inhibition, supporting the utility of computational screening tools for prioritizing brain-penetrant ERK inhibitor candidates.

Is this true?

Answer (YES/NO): NO